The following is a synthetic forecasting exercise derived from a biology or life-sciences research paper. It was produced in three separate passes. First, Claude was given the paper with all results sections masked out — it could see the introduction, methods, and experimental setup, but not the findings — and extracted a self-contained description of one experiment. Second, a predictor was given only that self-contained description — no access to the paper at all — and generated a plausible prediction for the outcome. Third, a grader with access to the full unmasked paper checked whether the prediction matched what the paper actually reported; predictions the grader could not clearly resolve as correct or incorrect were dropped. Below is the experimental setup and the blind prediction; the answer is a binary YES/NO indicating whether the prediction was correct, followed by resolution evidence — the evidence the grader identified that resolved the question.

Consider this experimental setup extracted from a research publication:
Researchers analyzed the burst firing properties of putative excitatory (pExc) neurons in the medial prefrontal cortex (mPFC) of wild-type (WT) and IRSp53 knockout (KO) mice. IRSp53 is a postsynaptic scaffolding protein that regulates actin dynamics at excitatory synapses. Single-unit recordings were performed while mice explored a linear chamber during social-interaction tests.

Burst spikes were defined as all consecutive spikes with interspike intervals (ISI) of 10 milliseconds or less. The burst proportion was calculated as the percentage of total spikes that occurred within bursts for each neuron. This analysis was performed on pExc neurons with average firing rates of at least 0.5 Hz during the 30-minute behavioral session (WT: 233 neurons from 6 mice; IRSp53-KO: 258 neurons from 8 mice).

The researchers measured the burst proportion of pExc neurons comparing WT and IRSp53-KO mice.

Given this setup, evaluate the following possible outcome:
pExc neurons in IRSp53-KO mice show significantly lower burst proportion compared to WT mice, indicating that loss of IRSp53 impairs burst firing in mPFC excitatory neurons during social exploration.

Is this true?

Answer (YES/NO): YES